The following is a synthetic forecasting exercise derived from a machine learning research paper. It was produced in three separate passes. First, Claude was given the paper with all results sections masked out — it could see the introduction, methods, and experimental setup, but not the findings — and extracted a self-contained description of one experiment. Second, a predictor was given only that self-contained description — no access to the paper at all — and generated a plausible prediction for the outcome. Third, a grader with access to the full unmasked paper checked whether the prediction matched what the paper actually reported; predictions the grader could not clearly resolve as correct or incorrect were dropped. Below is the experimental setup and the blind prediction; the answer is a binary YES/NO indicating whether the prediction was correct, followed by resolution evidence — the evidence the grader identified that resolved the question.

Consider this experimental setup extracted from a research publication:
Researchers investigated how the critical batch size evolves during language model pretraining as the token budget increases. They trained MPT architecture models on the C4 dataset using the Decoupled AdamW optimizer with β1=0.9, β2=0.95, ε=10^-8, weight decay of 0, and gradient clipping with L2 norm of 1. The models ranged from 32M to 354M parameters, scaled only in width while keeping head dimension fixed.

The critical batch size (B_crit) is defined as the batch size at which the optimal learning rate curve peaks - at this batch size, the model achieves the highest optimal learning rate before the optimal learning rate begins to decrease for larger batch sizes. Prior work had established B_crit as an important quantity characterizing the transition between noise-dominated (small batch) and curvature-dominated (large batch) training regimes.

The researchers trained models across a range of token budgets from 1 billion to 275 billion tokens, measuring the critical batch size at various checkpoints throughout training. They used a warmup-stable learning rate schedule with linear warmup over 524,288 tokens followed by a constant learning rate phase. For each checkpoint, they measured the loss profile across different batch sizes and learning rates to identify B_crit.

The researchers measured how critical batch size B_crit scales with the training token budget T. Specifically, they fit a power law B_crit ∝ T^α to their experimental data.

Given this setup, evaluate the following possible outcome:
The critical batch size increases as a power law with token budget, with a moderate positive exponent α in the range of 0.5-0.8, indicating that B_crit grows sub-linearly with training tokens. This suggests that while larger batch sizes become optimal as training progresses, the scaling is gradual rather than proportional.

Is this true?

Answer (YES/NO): NO